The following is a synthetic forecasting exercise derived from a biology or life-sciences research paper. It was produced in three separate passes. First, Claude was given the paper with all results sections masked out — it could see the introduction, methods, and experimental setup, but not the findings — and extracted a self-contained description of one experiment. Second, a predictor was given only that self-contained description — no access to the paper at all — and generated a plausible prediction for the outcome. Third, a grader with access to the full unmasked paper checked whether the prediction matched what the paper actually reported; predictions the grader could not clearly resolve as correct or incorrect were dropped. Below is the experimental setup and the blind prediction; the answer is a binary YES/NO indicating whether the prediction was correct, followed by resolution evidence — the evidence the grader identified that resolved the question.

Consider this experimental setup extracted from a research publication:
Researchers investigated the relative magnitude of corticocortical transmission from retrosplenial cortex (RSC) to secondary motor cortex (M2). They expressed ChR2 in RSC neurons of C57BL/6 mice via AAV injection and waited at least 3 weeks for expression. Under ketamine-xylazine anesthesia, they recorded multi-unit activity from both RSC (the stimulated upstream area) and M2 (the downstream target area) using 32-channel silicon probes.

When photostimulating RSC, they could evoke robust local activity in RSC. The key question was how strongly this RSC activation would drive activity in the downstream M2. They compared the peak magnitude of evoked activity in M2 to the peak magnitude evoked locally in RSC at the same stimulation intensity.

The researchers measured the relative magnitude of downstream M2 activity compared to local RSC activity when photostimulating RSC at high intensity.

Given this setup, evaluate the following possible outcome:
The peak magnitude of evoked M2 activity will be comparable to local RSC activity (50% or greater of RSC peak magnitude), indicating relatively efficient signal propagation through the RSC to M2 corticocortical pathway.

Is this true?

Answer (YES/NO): NO